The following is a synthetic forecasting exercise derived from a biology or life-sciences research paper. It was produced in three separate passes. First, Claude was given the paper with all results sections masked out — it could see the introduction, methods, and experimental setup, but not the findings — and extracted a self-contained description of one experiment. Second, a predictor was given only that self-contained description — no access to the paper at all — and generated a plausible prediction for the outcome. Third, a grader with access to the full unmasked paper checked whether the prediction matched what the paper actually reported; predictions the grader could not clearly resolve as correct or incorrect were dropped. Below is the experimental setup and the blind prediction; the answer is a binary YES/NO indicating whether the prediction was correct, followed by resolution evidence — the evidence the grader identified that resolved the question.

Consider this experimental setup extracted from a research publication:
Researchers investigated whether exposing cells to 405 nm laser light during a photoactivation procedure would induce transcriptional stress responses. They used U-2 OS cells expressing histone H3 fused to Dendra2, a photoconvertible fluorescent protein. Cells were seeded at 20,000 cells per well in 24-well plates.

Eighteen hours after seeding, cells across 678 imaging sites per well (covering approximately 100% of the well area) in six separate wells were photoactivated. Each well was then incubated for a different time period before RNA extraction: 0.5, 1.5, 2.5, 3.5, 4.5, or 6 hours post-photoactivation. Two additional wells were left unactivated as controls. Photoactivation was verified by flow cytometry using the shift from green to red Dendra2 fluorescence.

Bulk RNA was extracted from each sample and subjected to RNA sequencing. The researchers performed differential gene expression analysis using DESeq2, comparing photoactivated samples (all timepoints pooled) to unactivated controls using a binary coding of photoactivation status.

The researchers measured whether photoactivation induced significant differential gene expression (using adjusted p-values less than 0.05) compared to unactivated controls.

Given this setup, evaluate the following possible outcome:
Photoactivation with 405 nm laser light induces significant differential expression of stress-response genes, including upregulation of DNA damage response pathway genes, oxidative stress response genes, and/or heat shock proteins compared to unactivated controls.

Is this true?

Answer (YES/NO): NO